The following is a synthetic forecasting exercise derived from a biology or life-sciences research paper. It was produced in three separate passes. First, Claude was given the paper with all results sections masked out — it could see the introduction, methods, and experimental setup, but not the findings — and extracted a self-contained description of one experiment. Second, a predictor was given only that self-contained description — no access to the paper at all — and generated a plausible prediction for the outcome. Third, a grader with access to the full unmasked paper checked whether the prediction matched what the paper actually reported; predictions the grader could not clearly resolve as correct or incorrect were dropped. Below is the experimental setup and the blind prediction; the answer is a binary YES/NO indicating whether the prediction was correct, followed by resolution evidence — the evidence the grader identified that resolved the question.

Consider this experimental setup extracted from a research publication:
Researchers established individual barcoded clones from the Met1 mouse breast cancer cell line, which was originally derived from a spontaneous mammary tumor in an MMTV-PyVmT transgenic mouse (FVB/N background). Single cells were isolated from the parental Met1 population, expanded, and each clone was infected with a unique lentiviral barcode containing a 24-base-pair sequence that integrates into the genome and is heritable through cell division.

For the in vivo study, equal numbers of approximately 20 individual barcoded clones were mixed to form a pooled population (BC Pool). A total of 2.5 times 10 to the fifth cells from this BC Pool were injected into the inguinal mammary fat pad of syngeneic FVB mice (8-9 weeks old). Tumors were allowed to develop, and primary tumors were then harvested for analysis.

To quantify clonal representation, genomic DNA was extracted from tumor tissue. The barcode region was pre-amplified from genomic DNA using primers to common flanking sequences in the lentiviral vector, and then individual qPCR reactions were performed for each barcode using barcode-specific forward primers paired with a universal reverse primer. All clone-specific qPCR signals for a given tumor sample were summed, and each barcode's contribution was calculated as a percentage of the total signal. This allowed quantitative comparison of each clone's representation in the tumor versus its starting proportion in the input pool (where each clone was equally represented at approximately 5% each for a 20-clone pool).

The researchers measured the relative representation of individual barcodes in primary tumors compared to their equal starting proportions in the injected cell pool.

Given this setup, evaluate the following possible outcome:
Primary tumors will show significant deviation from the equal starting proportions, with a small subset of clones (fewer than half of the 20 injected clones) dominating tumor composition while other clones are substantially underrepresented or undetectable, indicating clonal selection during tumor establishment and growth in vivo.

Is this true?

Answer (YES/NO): YES